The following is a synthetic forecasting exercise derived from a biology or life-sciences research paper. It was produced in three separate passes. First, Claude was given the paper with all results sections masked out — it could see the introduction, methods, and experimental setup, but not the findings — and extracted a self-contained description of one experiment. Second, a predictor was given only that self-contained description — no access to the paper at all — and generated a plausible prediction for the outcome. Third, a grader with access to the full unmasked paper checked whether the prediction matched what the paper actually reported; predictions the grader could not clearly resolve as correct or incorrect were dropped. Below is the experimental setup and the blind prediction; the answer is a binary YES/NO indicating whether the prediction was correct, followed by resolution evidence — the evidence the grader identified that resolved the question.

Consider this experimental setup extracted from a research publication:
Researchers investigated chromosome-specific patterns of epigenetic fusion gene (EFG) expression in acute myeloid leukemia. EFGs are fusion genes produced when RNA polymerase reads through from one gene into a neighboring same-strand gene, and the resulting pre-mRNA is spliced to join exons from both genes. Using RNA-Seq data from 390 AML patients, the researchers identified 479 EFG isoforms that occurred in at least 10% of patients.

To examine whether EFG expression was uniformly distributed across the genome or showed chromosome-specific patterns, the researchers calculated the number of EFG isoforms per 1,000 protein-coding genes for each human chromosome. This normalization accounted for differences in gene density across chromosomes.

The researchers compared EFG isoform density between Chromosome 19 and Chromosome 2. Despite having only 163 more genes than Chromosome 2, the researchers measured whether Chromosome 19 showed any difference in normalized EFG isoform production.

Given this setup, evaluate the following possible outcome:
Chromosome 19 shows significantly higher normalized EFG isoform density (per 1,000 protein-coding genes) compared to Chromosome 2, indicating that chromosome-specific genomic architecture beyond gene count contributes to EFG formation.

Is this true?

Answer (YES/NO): YES